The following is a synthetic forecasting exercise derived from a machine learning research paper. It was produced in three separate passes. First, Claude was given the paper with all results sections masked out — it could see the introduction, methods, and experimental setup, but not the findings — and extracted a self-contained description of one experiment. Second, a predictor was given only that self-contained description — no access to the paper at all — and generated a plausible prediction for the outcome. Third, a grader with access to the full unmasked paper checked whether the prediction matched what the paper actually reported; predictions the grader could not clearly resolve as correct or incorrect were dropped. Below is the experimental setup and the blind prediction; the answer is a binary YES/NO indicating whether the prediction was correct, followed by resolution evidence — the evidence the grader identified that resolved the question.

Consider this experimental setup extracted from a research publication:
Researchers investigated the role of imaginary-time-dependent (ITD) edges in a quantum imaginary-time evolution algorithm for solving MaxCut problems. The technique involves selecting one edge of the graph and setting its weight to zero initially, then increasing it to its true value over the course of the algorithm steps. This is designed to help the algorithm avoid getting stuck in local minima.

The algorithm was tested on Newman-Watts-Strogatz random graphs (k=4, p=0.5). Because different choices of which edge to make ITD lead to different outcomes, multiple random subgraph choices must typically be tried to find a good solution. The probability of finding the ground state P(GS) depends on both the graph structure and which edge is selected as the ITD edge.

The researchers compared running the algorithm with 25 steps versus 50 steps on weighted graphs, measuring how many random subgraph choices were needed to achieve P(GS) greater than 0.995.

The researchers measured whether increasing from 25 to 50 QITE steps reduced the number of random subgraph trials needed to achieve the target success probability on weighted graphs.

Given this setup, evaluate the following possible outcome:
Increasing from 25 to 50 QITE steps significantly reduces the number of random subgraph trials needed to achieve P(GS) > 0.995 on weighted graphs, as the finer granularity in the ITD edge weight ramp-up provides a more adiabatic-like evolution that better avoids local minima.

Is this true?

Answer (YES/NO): NO